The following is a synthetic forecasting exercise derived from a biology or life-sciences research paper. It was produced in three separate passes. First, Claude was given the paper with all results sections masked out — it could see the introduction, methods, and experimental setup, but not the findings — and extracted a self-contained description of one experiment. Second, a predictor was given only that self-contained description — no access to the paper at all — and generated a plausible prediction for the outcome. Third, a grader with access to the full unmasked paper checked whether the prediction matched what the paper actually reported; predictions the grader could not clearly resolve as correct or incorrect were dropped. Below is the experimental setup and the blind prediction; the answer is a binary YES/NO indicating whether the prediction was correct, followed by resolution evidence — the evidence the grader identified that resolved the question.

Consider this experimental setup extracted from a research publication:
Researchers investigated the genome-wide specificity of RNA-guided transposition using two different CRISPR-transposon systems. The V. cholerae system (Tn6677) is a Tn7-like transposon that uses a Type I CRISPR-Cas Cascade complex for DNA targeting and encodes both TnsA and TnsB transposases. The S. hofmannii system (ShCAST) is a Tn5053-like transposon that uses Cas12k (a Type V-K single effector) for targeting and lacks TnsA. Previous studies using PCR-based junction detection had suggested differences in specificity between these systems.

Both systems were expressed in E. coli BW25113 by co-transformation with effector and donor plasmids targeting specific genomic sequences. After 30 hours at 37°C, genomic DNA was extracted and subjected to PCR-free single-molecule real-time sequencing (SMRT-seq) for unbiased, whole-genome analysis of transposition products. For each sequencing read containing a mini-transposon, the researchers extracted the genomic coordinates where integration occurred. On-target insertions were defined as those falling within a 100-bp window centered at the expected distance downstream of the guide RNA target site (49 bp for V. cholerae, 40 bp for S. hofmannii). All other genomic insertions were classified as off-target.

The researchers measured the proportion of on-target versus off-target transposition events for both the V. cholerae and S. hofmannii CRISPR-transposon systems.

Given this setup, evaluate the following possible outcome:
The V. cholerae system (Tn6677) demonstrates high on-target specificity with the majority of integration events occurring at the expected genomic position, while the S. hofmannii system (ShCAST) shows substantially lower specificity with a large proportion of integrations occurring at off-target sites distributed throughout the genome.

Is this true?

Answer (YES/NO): YES